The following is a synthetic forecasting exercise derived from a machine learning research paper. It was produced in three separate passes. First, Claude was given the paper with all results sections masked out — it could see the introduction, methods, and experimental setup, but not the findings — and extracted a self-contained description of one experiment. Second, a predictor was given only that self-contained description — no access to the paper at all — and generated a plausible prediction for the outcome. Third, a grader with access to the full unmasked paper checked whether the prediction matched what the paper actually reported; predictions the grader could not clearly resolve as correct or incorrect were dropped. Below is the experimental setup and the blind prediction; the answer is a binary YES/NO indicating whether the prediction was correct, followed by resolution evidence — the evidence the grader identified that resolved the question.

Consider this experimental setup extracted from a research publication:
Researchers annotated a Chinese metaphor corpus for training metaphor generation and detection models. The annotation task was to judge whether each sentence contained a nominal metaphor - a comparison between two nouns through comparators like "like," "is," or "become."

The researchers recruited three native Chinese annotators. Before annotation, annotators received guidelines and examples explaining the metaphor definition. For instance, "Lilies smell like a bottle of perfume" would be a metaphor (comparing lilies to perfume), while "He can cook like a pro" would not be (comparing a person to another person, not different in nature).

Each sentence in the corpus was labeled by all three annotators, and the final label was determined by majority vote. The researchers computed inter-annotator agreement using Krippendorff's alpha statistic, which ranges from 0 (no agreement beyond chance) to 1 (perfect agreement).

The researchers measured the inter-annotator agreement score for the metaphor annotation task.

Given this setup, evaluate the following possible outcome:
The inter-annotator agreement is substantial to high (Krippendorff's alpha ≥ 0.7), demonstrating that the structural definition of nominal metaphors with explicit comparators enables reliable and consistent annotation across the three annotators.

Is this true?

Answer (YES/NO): YES